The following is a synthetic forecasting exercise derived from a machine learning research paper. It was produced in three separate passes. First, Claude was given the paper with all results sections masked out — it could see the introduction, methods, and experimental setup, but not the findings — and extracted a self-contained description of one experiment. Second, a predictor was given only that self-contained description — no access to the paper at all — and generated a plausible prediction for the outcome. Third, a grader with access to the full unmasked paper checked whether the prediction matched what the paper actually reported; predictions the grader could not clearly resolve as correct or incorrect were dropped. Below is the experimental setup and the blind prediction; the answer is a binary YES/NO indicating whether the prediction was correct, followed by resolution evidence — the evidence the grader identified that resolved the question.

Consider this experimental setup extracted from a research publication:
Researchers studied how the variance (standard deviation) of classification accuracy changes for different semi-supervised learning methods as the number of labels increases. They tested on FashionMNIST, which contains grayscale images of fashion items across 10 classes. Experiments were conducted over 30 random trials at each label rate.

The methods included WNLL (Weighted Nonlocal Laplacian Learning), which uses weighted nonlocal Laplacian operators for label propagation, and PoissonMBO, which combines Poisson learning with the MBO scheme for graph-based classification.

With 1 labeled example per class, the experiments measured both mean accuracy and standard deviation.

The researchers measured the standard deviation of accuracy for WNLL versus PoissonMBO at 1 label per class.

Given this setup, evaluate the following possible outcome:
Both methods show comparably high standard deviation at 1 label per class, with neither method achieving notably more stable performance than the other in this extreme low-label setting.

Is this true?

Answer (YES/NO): NO